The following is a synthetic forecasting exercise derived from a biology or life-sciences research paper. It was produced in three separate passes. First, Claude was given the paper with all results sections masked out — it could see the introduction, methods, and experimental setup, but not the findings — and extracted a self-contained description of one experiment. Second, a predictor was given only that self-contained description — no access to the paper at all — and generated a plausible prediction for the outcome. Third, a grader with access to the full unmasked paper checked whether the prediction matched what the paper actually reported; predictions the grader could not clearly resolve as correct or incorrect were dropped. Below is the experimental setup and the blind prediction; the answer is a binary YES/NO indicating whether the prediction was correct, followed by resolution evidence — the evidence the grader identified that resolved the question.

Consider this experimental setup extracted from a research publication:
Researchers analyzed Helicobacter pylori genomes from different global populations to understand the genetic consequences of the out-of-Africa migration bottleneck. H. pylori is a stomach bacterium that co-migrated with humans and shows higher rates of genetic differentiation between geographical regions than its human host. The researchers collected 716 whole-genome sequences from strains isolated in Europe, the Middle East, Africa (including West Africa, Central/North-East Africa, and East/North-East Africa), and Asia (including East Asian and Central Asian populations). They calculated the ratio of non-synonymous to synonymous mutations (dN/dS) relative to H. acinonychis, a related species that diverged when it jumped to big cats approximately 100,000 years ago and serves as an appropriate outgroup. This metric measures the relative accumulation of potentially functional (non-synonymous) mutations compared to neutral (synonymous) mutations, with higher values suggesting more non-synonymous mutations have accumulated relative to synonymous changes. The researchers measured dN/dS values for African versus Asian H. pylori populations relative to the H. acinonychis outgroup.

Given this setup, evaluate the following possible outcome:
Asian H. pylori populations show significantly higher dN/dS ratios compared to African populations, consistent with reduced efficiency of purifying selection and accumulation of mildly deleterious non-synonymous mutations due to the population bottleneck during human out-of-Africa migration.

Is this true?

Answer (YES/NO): YES